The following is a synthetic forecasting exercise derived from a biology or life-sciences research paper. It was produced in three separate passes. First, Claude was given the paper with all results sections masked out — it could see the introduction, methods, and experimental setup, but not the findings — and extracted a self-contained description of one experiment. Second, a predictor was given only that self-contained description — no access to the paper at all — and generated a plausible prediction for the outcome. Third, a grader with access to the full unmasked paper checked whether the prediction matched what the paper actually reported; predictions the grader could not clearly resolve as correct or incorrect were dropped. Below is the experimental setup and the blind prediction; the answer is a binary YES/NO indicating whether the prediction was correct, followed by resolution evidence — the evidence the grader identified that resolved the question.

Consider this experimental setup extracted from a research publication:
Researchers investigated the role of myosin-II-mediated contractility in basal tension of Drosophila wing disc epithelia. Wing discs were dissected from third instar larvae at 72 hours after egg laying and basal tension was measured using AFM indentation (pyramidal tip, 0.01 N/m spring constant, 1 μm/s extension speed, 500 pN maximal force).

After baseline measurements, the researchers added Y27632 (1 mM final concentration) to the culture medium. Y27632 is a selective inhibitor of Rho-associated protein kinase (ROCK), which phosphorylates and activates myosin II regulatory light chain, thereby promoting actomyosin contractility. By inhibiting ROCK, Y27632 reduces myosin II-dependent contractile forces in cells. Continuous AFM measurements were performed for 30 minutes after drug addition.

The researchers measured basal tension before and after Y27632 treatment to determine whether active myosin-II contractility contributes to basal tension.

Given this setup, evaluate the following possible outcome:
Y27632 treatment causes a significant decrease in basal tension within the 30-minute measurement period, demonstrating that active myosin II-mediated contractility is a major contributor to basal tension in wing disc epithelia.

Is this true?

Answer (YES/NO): NO